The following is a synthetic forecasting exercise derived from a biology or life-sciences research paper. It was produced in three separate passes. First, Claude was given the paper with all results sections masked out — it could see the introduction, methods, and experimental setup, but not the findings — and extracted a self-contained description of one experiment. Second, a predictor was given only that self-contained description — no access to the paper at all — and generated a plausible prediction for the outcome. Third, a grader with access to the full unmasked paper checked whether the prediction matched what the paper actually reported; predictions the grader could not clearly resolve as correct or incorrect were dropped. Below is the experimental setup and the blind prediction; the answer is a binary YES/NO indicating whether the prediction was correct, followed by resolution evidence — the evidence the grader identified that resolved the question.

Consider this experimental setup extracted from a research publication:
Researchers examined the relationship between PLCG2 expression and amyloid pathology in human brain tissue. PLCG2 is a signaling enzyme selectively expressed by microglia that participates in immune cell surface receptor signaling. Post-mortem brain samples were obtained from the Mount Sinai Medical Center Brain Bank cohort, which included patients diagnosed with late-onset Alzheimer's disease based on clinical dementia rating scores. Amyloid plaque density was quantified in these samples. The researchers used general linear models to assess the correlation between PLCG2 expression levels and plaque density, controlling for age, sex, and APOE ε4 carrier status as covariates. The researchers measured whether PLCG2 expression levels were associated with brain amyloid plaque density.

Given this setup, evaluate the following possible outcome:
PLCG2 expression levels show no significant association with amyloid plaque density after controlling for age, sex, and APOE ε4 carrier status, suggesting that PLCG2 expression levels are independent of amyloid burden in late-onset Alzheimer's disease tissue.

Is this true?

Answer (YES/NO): NO